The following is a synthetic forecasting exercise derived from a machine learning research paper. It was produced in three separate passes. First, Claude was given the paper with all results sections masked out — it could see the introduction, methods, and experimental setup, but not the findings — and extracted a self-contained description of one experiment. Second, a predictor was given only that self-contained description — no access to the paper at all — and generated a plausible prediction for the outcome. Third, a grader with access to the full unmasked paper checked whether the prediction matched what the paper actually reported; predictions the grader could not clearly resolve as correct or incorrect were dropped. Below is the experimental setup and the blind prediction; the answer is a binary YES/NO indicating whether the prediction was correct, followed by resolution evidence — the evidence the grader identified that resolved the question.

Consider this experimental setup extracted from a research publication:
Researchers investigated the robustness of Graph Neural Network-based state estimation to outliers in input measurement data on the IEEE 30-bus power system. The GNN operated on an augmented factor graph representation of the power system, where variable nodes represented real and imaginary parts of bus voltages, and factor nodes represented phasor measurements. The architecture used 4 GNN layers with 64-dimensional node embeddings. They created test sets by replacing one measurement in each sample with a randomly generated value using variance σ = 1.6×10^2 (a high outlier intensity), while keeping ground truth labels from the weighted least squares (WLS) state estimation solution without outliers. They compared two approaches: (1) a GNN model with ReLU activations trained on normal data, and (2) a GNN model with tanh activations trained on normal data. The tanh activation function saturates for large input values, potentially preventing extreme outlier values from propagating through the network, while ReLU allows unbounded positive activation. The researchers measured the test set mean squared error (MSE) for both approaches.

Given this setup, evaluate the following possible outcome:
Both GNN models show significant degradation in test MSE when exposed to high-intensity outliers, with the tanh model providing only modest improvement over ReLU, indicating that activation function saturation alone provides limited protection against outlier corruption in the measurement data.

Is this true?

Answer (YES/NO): NO